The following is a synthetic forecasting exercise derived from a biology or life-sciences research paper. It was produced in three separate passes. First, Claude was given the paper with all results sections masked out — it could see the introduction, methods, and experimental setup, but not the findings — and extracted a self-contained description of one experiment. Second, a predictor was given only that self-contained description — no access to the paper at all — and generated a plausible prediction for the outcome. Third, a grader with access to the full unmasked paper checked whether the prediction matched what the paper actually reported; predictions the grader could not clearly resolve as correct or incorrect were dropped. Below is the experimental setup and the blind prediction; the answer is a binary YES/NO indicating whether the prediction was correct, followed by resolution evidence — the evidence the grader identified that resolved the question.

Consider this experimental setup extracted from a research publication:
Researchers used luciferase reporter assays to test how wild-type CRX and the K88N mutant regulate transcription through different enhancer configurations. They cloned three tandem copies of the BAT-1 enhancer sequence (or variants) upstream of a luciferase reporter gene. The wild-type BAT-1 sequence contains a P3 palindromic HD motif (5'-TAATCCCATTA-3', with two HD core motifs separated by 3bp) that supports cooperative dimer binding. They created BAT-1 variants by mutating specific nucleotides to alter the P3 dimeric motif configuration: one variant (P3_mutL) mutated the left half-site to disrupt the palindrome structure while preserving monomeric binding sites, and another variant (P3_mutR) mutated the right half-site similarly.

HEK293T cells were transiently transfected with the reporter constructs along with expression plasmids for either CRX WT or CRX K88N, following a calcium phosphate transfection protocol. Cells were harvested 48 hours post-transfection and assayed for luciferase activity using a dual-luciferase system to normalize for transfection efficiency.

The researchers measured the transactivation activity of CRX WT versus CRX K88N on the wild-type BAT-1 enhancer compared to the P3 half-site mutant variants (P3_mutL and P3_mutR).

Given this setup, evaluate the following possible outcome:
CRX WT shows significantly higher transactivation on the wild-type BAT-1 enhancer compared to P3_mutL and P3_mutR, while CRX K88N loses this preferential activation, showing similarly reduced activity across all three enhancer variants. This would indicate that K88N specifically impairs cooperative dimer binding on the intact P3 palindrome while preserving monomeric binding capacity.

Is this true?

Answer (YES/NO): NO